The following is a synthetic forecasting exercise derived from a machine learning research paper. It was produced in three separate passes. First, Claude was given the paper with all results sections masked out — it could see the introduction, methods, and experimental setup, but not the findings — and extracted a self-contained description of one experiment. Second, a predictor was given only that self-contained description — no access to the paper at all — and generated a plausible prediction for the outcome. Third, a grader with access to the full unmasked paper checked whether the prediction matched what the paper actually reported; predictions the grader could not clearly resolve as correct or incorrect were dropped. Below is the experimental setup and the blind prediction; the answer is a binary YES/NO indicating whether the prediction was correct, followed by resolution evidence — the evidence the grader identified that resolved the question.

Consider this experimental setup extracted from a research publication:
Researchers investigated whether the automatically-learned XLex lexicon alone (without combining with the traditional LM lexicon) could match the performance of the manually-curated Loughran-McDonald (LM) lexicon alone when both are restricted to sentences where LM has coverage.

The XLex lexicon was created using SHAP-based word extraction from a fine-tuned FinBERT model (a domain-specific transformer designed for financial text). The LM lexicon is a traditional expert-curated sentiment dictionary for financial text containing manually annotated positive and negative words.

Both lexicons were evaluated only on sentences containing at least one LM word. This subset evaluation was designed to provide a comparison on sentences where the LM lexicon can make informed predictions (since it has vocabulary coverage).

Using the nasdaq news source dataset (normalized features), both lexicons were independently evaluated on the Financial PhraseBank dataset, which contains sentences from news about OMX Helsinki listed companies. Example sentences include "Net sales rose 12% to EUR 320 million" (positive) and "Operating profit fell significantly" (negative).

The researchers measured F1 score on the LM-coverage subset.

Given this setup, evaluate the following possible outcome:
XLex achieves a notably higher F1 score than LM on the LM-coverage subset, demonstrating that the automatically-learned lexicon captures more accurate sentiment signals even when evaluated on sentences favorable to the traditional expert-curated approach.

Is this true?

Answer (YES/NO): NO